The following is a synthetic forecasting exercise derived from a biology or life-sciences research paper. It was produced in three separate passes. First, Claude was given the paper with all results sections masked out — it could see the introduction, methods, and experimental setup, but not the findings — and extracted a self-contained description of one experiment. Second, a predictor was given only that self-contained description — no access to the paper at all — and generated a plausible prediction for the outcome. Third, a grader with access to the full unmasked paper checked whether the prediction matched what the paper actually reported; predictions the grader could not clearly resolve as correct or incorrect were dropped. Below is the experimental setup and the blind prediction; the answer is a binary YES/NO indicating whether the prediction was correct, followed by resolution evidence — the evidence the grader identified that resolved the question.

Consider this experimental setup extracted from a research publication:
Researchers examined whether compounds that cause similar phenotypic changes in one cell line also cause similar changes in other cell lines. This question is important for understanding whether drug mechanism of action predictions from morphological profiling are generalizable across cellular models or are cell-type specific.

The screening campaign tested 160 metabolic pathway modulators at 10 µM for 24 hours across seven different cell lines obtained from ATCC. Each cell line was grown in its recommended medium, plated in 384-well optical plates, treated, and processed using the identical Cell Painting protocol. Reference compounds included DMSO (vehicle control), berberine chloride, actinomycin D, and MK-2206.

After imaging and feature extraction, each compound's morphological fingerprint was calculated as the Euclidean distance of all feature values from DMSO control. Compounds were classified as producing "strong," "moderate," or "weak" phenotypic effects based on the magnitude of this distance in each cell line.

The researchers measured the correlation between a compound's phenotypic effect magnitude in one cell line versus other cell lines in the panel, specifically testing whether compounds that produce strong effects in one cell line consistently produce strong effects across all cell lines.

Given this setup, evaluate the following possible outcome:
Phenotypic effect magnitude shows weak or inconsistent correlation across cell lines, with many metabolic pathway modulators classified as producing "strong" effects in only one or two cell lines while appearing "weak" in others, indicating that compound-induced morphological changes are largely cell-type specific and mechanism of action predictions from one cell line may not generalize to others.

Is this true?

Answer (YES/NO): YES